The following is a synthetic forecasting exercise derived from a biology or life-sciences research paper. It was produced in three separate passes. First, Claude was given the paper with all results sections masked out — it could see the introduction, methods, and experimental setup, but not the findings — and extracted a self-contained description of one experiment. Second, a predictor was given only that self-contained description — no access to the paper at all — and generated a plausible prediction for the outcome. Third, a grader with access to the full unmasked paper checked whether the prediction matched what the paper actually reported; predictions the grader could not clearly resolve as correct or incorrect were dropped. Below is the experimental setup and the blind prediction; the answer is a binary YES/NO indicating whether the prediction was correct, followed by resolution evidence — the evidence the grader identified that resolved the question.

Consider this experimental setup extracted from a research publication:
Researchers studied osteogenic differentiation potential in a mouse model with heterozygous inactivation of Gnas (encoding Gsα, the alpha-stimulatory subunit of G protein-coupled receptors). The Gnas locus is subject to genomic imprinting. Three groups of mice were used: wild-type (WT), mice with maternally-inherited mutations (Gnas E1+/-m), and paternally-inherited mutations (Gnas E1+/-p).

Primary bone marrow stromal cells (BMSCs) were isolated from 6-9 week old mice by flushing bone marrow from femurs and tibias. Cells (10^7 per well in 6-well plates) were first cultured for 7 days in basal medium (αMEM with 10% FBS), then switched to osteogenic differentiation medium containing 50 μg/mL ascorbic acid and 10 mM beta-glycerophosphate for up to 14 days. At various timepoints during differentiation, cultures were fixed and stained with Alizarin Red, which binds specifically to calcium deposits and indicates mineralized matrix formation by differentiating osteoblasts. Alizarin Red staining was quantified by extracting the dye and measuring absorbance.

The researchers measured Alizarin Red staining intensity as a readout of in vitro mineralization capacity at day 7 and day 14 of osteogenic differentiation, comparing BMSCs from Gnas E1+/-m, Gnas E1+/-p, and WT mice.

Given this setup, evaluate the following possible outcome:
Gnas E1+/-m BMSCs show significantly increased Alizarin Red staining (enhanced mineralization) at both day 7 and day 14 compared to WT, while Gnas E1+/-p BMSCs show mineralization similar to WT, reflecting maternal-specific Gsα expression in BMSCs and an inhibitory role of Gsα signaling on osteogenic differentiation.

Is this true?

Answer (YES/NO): NO